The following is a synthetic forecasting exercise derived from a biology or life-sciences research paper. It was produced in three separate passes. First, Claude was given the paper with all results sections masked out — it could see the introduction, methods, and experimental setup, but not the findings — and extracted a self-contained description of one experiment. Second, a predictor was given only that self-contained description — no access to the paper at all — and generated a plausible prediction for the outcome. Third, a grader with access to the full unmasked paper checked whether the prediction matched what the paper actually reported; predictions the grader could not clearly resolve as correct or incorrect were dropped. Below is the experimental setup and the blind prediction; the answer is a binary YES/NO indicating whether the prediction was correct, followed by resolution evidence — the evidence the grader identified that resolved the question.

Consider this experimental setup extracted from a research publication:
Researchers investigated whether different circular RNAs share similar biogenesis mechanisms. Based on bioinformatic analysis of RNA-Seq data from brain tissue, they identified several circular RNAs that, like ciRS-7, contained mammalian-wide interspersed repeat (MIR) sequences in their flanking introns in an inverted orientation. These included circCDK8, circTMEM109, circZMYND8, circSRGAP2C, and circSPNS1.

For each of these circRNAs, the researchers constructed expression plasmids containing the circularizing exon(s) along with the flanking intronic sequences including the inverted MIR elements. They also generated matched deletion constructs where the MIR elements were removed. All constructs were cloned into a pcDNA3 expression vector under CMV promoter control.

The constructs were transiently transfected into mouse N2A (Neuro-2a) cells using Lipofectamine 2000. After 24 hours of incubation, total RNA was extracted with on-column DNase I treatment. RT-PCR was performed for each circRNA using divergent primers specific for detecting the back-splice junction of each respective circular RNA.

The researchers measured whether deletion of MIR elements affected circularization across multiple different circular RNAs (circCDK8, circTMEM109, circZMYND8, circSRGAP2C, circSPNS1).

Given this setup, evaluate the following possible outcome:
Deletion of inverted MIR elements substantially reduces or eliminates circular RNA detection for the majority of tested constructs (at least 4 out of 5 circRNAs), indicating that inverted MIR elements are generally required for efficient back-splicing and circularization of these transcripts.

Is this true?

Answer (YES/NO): NO